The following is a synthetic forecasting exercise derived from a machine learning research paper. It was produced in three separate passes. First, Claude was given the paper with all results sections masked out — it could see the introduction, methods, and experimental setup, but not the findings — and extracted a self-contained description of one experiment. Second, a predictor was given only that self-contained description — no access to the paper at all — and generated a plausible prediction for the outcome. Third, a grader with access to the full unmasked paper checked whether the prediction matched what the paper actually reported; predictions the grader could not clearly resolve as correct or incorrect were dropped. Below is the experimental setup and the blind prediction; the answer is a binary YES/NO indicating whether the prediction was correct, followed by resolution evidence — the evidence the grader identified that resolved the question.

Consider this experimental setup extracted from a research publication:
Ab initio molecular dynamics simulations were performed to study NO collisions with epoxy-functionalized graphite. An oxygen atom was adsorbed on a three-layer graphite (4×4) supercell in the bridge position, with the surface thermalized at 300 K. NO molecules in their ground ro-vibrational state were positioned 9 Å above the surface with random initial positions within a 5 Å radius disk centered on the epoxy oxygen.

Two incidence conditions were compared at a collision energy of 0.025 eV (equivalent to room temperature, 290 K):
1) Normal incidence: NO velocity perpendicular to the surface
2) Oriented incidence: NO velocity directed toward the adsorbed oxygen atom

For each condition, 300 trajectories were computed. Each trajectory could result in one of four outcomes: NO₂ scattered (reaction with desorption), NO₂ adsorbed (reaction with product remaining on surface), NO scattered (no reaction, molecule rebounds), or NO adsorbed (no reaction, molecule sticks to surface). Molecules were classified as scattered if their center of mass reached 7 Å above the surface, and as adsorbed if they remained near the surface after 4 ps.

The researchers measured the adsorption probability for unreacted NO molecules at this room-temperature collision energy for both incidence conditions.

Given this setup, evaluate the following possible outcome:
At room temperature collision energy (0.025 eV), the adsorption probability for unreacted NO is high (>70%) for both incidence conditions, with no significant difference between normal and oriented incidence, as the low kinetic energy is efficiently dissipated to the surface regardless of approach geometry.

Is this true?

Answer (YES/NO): YES